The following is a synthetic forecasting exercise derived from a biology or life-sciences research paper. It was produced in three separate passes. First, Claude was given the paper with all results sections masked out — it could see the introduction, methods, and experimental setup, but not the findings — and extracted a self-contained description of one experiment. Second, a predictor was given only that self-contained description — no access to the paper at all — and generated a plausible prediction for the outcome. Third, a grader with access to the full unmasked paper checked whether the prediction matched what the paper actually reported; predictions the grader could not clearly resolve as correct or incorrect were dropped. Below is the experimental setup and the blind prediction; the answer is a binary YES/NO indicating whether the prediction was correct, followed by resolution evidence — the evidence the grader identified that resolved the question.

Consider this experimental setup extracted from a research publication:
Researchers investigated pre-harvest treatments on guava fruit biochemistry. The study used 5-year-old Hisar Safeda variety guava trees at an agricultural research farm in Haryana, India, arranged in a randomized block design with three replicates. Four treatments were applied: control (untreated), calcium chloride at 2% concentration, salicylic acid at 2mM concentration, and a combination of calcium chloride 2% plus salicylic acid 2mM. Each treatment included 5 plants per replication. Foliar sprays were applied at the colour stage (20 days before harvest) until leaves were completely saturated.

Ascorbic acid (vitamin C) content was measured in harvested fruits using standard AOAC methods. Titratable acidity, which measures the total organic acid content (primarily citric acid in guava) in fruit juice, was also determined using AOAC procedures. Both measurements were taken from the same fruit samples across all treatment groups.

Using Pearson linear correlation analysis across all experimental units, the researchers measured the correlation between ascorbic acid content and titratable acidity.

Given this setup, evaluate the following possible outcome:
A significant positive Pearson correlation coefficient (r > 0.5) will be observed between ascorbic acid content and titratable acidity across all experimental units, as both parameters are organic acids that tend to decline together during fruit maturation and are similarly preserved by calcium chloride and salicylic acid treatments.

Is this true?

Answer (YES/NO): NO